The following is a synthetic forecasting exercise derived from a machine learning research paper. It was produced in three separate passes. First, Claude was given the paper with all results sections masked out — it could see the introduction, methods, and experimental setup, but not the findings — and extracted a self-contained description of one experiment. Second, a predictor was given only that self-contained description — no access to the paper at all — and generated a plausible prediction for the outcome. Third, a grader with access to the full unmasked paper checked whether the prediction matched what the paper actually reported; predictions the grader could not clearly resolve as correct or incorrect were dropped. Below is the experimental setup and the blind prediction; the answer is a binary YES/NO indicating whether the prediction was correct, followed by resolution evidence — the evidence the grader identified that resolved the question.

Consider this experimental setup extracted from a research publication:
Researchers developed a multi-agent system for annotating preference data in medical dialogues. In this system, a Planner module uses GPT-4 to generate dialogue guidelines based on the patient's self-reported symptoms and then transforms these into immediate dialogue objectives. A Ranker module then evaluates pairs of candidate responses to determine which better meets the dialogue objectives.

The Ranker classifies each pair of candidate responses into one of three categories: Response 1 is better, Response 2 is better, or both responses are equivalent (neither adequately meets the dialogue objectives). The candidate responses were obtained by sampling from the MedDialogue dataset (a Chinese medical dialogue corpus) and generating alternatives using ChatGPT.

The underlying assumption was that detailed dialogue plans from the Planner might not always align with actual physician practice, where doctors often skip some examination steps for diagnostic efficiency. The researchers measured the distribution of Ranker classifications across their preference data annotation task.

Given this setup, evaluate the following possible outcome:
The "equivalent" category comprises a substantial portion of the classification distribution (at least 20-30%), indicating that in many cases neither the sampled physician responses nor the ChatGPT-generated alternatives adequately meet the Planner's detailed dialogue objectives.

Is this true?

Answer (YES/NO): YES